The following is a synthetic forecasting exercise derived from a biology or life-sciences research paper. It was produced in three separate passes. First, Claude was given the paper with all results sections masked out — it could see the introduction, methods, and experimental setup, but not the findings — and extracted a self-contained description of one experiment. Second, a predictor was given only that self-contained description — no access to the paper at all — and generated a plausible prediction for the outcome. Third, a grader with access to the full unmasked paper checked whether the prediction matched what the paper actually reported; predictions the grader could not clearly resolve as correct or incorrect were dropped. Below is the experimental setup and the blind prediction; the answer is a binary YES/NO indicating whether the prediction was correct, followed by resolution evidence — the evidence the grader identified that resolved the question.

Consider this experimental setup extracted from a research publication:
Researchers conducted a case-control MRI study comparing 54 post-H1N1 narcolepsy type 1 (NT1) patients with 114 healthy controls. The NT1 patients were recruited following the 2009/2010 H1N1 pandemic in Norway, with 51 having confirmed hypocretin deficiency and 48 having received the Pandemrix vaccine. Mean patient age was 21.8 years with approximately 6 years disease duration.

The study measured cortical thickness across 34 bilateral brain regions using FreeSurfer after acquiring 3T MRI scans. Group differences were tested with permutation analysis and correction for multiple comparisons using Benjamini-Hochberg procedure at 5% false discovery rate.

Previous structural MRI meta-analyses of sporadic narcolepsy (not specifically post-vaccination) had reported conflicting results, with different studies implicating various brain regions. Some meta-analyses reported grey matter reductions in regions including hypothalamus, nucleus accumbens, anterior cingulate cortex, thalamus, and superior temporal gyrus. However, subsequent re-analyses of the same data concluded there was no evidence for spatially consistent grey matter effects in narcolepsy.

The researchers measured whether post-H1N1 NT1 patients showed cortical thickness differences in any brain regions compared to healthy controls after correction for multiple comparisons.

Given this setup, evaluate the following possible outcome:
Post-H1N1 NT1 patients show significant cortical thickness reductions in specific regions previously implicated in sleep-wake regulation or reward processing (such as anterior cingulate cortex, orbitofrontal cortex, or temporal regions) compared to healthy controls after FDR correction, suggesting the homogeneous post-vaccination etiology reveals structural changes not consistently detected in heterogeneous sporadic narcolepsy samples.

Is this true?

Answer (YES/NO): YES